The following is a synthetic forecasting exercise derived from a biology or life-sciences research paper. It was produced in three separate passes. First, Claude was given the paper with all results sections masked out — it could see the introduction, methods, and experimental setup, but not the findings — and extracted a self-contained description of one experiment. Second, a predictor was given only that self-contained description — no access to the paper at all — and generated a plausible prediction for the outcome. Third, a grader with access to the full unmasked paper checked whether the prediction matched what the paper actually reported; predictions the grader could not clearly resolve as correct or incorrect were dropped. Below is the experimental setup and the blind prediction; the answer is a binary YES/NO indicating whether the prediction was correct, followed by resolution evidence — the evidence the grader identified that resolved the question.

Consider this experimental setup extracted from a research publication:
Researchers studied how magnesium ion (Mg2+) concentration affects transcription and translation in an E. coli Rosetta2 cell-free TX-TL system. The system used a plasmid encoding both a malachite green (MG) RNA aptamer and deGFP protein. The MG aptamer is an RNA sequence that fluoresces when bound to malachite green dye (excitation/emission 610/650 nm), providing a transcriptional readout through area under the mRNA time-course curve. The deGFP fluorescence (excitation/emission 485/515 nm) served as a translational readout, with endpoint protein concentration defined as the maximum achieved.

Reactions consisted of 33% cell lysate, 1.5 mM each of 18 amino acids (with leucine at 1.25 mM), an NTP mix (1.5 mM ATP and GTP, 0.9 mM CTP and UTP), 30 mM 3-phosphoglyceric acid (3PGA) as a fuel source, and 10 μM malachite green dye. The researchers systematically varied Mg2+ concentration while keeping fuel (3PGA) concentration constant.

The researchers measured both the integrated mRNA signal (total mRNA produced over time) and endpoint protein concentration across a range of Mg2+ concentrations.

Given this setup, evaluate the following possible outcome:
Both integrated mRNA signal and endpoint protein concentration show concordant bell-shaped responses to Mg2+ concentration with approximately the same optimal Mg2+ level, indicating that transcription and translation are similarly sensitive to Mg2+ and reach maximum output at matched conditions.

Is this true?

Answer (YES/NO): NO